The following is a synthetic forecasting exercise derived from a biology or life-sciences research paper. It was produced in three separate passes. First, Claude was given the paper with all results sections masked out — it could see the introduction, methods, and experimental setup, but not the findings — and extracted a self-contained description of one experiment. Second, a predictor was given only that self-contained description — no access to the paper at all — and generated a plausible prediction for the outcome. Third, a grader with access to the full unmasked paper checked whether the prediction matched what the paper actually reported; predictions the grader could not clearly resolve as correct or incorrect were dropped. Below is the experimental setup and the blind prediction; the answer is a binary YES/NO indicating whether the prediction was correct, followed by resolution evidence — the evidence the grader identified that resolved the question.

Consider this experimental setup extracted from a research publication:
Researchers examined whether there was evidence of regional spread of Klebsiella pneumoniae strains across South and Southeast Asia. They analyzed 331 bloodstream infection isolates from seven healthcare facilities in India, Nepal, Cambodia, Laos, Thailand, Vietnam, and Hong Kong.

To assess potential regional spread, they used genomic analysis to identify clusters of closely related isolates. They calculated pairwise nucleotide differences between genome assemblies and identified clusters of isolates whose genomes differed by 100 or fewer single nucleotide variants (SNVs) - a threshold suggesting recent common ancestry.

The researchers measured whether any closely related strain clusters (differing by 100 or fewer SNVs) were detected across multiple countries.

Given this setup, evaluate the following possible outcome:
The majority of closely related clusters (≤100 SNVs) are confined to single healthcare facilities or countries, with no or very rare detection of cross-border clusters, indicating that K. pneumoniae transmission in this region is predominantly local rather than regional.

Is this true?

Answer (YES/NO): NO